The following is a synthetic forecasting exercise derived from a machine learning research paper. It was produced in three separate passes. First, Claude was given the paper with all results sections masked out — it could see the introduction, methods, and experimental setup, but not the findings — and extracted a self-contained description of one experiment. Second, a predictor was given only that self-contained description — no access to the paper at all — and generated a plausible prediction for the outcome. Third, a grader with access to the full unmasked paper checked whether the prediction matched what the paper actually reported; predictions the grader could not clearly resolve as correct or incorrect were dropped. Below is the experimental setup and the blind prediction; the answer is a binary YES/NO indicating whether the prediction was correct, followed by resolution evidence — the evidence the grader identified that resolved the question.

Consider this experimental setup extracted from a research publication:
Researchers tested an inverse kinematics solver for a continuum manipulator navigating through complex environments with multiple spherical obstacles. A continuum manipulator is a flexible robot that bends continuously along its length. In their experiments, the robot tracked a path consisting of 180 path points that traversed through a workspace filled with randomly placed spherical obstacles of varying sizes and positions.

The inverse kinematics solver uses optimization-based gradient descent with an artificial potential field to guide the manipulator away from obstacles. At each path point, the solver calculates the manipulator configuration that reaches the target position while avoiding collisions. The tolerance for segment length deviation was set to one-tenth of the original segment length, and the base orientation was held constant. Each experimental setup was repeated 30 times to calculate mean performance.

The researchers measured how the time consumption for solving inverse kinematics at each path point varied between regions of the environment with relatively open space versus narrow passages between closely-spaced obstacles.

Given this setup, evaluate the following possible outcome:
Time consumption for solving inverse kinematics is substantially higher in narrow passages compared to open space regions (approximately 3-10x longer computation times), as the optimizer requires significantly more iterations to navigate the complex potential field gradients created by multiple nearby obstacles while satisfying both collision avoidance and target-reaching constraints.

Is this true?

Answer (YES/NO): NO